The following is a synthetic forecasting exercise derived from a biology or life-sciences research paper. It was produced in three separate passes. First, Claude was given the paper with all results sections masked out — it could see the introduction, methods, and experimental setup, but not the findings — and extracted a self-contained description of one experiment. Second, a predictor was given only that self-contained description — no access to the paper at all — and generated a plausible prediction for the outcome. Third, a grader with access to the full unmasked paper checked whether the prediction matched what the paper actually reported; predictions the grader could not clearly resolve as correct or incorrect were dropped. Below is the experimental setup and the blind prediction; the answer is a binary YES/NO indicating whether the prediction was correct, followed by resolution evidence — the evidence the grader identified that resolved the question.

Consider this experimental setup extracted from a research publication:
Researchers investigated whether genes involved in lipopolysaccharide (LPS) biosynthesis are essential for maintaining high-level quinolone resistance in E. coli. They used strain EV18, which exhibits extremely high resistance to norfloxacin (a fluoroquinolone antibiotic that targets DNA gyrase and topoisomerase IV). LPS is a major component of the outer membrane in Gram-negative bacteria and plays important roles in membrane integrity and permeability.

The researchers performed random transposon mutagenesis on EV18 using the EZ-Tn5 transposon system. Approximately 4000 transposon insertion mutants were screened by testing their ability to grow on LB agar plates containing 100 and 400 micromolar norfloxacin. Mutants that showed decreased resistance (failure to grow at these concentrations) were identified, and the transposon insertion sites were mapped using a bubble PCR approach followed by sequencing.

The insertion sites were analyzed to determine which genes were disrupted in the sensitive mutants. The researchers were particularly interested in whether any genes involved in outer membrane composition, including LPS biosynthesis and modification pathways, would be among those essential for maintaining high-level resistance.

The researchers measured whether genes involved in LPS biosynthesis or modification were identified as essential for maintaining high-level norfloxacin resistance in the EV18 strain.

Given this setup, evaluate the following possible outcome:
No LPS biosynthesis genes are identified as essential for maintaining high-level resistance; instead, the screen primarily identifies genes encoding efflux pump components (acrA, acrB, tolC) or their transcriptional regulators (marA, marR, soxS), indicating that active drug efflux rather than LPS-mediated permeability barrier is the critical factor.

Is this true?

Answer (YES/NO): NO